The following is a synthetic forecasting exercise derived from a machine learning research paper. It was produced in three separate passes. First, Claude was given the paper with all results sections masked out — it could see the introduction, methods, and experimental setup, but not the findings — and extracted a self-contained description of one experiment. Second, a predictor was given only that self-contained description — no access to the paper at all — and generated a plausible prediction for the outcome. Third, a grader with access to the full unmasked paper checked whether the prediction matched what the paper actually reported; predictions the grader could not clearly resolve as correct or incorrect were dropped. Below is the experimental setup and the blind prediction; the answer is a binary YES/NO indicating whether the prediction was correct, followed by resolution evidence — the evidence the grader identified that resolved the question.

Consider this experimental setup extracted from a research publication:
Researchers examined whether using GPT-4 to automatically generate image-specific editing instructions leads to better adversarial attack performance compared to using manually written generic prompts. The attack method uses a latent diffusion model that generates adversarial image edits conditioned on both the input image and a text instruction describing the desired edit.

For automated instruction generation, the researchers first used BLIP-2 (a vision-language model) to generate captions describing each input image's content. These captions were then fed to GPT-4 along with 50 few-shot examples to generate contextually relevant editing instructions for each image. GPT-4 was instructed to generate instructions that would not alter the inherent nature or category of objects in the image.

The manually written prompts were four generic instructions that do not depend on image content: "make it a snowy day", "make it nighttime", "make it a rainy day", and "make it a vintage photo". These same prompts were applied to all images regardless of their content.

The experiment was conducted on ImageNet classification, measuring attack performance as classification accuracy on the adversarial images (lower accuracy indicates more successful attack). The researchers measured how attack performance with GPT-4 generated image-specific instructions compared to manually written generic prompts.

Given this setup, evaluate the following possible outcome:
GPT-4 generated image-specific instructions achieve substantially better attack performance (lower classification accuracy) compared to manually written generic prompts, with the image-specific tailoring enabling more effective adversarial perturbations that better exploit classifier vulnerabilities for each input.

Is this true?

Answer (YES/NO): NO